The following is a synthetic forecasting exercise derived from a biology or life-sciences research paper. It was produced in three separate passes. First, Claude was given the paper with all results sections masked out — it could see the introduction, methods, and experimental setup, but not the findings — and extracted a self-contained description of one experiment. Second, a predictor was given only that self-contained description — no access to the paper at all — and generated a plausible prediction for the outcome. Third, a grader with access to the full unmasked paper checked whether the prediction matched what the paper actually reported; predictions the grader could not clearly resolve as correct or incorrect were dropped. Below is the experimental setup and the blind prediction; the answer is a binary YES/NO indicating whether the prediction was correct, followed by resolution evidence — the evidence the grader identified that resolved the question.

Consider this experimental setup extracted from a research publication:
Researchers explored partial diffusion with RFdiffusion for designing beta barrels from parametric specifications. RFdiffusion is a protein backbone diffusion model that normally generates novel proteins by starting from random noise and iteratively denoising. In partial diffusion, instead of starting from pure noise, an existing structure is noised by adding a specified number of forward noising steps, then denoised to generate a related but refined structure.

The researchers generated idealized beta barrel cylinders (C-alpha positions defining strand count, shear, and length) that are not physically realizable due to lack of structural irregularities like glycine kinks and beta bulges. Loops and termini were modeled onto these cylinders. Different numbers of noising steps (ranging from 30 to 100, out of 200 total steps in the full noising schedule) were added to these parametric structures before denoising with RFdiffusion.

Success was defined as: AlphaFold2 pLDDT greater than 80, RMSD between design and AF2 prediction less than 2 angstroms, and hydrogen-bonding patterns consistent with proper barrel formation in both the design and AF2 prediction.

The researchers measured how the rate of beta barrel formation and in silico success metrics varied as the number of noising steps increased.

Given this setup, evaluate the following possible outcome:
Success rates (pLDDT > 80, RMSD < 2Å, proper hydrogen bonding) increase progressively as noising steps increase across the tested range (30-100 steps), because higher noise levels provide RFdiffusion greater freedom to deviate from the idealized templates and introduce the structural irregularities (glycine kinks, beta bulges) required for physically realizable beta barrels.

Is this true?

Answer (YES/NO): YES